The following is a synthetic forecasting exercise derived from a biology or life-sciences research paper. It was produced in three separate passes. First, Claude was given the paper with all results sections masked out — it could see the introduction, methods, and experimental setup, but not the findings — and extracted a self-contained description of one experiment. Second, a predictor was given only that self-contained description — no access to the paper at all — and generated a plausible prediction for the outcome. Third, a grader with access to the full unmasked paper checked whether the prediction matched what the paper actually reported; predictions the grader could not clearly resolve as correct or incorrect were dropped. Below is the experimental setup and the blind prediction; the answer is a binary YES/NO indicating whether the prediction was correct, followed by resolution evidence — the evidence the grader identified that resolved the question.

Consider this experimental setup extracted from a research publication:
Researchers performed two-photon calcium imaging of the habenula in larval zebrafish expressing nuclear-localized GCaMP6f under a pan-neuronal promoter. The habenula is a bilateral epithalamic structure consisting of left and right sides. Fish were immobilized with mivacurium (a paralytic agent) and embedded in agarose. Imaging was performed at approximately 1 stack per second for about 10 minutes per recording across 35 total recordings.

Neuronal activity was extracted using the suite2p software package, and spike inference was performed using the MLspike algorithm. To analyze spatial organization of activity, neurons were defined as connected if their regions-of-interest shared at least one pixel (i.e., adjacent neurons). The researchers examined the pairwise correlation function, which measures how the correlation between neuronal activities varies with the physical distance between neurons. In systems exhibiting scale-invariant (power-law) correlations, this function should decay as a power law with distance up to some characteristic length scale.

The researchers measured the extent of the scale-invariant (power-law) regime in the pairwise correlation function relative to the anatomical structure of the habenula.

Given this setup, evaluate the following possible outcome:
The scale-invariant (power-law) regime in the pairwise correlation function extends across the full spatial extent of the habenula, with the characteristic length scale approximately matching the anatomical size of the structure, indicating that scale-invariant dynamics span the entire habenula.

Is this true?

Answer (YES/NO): NO